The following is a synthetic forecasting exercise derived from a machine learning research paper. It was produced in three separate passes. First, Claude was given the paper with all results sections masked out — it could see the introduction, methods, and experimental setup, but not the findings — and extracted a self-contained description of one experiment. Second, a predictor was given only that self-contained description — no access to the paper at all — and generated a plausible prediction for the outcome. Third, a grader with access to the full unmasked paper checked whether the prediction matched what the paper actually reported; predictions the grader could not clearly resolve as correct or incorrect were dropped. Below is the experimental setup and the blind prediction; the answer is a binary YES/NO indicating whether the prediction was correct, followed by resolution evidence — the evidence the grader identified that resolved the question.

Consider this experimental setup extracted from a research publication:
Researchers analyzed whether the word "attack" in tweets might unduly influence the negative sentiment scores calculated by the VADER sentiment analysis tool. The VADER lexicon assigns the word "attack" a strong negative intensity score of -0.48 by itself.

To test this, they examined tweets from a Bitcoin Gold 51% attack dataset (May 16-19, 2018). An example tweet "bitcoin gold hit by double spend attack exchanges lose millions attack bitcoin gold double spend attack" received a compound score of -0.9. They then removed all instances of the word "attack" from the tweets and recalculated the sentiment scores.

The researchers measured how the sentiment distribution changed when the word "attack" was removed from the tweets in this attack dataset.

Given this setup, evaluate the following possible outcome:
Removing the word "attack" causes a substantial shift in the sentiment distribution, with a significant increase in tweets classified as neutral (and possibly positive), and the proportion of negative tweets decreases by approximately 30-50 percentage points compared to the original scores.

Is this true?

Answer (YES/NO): NO